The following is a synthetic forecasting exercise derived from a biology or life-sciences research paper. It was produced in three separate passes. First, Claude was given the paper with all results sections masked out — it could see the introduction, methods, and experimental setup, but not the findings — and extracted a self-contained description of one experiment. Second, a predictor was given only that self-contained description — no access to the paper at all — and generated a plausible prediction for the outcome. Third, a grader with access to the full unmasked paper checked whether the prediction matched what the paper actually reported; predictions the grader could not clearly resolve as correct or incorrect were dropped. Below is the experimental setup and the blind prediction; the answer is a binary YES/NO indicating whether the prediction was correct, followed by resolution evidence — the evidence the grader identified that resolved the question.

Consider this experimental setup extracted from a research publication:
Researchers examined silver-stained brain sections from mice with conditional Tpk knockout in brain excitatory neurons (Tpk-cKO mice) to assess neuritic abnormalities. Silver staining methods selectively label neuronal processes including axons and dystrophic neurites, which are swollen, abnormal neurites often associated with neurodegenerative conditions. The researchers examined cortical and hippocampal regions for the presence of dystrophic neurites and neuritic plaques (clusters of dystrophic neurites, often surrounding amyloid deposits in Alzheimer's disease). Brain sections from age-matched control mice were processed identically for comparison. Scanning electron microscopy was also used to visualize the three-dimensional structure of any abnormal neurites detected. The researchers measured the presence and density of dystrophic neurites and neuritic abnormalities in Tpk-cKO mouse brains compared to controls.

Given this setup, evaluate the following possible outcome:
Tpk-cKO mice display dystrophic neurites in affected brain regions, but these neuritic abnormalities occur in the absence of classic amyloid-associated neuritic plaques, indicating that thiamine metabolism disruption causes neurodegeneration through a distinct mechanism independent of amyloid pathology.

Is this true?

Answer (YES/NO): NO